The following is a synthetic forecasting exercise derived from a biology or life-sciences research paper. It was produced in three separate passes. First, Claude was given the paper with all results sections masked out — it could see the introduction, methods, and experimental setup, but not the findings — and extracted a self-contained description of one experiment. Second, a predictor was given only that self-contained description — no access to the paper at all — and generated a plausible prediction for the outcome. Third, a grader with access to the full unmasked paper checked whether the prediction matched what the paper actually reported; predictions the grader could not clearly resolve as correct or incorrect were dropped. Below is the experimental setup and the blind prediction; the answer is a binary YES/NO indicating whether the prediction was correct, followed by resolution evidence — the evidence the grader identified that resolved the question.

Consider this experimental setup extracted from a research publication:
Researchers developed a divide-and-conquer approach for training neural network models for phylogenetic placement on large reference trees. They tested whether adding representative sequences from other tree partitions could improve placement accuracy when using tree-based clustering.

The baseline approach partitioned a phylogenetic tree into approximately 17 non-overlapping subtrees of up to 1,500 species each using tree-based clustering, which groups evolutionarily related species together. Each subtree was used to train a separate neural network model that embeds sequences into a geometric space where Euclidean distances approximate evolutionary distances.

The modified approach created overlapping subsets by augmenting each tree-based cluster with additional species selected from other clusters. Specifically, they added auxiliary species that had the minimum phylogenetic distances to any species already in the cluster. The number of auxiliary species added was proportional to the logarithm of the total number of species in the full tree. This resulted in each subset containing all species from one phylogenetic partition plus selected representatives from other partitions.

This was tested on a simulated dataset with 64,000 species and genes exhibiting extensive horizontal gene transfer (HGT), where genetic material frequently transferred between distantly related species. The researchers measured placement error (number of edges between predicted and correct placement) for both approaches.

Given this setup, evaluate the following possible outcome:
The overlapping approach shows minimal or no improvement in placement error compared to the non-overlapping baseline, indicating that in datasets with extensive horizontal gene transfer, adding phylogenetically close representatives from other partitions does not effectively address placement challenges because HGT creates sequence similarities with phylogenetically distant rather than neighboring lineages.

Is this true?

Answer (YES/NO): NO